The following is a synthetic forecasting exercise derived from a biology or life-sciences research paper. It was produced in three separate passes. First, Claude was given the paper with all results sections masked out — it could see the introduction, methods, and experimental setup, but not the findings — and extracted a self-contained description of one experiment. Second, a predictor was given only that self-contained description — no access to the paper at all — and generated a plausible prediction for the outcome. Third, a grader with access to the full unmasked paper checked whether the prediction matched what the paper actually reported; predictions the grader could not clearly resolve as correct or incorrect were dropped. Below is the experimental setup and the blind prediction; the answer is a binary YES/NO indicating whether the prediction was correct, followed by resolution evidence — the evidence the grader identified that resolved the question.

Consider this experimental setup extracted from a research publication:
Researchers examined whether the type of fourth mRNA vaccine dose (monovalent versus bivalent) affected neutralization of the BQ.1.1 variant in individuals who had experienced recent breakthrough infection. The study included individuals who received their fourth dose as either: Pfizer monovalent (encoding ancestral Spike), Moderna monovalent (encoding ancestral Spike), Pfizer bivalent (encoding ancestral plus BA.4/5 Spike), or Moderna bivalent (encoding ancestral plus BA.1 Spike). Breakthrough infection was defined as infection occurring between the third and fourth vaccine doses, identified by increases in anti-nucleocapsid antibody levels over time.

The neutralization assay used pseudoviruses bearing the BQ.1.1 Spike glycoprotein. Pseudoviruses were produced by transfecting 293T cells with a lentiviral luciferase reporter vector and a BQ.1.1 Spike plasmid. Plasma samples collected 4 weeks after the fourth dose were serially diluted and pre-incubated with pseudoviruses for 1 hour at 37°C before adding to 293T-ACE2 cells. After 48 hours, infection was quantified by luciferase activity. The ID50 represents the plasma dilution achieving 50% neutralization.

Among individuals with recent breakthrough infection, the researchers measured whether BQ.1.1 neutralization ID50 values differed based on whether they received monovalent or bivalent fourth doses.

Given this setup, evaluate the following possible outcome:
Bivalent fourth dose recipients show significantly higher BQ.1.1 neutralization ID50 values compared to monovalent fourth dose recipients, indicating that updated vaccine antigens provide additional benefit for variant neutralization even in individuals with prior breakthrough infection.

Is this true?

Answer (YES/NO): NO